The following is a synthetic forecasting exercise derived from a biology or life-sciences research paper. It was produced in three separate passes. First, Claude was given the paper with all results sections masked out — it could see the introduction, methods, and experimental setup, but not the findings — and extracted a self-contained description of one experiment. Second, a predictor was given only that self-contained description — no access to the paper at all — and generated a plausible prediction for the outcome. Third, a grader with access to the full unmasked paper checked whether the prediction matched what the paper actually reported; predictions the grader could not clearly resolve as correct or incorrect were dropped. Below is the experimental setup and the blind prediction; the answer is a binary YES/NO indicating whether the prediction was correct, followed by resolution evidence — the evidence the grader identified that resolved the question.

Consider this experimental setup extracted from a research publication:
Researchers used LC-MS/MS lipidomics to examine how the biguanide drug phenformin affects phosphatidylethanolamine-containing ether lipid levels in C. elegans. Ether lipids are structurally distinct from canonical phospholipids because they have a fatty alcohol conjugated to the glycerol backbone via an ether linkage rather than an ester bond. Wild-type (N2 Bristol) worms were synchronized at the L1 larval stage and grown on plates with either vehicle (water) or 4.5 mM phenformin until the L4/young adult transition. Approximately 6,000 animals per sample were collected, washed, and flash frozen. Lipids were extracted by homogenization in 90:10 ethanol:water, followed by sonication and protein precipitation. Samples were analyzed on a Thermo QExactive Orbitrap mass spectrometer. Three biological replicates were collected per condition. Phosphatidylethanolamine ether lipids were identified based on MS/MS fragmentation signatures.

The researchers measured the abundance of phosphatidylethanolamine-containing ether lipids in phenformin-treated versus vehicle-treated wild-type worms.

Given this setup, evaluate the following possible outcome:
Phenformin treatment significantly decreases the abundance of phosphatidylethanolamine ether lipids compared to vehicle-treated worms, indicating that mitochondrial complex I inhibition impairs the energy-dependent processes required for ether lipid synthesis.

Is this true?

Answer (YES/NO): NO